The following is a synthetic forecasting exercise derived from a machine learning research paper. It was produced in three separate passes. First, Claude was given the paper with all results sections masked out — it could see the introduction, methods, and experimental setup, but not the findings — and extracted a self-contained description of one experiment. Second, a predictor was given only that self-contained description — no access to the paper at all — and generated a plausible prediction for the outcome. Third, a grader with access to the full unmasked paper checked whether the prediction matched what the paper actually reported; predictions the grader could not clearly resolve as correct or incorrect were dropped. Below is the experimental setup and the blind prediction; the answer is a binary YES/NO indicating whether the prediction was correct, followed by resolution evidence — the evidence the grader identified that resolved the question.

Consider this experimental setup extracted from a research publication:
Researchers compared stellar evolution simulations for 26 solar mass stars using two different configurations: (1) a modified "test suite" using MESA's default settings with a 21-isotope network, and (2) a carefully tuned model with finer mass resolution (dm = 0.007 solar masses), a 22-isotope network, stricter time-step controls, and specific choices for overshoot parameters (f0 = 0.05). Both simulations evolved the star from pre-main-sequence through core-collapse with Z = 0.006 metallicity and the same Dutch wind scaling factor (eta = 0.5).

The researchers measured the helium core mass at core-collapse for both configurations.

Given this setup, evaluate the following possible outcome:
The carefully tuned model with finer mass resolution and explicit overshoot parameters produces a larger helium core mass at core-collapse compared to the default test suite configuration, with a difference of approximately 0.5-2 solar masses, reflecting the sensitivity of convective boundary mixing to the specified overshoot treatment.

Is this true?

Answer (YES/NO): NO